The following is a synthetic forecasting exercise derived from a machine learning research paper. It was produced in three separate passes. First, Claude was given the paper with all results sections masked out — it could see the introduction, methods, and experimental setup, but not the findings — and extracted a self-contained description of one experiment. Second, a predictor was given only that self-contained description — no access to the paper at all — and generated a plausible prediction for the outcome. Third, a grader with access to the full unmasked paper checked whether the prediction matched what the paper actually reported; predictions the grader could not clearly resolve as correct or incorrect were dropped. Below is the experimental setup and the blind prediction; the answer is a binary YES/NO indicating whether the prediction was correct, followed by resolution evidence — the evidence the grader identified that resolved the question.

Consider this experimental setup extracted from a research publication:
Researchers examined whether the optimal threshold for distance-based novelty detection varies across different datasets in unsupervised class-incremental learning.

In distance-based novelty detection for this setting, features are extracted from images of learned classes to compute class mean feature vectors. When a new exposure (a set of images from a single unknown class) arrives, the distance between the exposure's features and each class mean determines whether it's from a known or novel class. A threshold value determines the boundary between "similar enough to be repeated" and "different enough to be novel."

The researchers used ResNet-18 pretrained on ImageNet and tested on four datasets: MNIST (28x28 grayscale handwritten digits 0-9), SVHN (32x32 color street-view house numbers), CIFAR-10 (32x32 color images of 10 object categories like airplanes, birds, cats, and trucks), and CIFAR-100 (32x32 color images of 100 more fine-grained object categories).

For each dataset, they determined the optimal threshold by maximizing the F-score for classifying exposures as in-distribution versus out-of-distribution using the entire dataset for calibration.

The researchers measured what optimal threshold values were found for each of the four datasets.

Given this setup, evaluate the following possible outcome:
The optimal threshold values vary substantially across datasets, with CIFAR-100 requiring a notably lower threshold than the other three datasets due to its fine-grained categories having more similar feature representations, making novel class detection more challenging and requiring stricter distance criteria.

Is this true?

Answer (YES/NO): NO